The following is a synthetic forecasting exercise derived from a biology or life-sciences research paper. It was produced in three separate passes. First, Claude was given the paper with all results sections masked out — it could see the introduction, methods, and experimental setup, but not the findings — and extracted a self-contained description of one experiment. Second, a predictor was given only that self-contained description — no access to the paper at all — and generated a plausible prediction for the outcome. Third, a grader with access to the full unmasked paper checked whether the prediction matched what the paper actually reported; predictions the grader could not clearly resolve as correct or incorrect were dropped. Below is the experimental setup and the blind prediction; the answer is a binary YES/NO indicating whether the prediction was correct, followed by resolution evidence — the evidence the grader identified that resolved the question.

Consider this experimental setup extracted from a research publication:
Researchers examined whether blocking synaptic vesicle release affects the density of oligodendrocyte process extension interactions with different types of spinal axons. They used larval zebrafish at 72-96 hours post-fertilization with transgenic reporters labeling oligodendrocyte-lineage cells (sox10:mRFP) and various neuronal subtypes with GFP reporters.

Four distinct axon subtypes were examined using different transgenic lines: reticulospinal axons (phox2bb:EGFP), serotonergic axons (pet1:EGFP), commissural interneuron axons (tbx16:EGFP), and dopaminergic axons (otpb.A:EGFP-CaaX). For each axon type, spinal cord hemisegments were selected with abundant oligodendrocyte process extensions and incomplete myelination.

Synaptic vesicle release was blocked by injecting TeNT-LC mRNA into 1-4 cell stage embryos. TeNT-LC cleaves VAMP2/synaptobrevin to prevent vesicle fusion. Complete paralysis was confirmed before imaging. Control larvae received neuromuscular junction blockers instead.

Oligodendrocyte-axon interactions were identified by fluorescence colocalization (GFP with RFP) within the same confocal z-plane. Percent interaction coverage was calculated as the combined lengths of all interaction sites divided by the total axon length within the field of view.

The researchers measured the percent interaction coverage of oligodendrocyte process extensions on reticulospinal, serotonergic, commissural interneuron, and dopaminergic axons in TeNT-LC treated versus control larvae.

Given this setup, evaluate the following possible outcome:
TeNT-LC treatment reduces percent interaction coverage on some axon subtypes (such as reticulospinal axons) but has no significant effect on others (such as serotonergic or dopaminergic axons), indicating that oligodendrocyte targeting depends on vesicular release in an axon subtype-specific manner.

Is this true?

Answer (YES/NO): NO